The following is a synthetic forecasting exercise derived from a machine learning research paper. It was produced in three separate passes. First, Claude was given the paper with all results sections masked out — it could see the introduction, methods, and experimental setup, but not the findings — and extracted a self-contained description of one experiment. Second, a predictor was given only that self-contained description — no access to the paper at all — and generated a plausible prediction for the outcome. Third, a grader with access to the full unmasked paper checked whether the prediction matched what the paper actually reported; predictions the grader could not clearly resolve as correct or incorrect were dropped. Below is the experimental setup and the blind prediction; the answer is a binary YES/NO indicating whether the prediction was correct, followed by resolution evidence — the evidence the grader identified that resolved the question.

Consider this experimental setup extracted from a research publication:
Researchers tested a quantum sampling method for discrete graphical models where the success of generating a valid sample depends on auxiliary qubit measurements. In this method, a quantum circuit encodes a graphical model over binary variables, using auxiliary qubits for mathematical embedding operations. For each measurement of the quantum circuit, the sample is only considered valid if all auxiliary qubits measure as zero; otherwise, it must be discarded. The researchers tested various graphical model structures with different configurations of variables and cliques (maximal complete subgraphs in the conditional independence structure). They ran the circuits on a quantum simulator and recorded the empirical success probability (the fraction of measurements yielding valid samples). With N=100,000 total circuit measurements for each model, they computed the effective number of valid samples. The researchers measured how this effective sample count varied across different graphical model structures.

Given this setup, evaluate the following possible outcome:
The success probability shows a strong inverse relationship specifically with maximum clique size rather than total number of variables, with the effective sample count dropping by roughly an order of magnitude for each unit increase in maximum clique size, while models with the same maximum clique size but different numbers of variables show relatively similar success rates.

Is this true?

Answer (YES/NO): NO